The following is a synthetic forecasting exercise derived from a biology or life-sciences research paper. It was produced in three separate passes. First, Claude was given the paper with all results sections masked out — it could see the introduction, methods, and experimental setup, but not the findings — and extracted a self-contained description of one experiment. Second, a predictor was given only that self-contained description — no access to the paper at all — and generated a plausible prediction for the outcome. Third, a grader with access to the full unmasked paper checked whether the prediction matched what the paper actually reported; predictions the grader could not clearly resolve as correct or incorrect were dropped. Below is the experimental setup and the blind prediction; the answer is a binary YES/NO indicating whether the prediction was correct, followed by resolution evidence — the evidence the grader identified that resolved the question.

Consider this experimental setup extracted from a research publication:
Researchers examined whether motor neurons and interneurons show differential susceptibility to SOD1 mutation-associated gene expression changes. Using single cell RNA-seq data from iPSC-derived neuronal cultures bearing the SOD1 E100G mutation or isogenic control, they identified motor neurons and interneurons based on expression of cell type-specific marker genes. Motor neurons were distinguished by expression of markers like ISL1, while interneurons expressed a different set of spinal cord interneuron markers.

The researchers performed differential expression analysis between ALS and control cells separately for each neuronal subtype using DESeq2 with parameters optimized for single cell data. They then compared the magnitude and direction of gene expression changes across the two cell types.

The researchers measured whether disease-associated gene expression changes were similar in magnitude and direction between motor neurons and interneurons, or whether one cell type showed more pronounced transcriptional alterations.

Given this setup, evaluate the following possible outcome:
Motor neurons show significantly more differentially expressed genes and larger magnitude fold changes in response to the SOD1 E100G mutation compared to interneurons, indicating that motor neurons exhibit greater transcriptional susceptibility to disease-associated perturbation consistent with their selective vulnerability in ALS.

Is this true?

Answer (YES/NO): NO